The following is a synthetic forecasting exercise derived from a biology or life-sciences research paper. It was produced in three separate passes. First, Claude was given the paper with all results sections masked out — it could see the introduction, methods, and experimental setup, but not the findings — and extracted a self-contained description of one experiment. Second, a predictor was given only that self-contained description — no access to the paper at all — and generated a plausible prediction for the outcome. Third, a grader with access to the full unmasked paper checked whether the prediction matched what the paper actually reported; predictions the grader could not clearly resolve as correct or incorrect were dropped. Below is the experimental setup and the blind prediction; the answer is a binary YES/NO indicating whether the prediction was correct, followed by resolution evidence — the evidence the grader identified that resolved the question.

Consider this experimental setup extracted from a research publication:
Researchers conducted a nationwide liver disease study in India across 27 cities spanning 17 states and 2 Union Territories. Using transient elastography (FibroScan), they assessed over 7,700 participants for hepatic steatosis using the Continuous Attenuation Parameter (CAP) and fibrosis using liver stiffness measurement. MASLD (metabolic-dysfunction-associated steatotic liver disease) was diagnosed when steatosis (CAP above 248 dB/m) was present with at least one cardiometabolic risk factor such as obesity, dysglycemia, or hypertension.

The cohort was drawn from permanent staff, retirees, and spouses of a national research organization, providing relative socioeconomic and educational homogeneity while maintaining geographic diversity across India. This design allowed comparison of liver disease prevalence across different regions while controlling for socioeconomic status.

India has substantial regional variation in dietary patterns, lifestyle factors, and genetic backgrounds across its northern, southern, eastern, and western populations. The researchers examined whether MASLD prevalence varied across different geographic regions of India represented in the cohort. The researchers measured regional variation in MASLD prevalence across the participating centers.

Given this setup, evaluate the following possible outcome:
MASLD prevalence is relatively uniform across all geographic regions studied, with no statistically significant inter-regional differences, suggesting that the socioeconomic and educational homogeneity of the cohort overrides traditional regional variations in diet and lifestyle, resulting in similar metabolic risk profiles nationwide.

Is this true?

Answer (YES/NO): NO